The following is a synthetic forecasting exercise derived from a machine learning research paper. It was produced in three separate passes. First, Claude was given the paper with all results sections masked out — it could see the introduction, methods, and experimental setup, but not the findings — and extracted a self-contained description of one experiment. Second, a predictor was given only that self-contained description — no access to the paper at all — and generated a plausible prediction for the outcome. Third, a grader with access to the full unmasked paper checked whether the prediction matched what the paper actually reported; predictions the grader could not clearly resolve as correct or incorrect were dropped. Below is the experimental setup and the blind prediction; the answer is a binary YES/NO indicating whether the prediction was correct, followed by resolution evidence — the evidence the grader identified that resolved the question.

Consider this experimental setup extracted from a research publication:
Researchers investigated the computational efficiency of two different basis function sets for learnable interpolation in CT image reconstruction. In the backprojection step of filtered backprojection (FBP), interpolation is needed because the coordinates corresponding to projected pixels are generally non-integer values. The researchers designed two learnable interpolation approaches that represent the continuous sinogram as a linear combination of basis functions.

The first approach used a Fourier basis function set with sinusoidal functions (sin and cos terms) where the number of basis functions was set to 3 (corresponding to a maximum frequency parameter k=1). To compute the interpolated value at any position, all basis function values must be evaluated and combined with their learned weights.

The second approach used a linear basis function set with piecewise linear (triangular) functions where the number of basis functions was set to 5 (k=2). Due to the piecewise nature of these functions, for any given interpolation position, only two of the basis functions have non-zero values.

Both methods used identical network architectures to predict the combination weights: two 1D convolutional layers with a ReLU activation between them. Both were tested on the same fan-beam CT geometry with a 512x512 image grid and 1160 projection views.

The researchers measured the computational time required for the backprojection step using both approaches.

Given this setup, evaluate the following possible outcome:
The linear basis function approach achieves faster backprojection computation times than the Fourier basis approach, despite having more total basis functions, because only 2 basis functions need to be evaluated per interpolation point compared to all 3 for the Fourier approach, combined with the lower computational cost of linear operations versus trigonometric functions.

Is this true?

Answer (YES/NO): YES